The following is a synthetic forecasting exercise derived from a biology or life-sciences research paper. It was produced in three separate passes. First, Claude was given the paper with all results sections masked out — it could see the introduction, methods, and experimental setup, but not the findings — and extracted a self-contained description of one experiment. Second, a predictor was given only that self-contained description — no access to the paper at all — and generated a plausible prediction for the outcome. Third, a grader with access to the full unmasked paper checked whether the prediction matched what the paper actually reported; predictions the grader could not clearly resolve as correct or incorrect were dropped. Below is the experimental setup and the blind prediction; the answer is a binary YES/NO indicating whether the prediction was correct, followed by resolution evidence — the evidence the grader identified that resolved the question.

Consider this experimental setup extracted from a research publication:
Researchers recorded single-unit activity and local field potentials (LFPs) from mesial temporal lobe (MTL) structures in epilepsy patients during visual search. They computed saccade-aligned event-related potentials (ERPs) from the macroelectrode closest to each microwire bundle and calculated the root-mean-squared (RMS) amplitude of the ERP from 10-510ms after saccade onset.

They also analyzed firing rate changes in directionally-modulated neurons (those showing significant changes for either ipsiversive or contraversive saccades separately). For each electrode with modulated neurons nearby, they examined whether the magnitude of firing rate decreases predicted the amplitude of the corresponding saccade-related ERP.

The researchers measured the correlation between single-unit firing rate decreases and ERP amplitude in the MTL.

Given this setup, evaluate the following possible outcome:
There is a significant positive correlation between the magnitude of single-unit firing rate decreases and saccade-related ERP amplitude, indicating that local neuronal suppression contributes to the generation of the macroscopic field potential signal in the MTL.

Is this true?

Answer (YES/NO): YES